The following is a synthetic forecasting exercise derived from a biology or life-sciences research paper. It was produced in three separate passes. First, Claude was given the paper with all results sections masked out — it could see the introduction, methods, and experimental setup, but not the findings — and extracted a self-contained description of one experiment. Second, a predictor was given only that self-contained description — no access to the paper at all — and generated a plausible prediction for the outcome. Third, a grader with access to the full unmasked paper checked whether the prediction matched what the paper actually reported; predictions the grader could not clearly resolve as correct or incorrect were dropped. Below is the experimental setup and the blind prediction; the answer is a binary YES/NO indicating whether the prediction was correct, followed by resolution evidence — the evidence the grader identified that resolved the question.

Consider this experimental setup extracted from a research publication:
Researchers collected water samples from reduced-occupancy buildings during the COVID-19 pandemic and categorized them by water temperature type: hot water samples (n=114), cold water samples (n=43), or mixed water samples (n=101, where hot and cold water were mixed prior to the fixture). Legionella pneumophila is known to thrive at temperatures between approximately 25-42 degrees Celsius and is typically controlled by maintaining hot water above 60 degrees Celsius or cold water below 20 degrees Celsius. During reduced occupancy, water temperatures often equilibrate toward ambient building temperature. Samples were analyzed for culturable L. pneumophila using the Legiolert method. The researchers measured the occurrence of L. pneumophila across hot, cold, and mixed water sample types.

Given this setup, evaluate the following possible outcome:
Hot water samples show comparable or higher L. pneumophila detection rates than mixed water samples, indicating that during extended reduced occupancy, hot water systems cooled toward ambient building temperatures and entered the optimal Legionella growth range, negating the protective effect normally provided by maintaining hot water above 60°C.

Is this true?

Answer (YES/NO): NO